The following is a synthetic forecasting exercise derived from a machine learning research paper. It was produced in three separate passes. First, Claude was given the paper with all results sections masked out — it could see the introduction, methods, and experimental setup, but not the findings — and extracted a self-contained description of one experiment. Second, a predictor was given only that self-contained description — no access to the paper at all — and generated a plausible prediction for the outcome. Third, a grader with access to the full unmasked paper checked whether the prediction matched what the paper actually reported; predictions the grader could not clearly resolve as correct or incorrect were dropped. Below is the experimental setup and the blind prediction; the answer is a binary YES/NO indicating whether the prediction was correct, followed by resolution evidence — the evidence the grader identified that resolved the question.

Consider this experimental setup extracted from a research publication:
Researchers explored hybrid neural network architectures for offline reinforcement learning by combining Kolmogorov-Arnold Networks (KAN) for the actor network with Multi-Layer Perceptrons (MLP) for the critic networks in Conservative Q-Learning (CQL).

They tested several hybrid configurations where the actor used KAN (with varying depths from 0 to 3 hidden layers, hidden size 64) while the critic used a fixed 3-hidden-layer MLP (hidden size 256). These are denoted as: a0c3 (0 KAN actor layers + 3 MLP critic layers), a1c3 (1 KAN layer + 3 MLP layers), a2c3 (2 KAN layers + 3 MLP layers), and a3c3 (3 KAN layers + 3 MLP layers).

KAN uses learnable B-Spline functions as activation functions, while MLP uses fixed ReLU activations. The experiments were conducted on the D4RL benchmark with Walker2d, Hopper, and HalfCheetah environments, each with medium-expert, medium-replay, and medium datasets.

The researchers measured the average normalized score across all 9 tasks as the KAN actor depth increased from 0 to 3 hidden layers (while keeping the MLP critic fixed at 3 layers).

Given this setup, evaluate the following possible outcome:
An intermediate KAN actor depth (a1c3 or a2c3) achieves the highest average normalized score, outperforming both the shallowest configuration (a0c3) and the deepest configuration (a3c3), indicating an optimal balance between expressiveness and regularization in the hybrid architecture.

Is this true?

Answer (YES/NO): YES